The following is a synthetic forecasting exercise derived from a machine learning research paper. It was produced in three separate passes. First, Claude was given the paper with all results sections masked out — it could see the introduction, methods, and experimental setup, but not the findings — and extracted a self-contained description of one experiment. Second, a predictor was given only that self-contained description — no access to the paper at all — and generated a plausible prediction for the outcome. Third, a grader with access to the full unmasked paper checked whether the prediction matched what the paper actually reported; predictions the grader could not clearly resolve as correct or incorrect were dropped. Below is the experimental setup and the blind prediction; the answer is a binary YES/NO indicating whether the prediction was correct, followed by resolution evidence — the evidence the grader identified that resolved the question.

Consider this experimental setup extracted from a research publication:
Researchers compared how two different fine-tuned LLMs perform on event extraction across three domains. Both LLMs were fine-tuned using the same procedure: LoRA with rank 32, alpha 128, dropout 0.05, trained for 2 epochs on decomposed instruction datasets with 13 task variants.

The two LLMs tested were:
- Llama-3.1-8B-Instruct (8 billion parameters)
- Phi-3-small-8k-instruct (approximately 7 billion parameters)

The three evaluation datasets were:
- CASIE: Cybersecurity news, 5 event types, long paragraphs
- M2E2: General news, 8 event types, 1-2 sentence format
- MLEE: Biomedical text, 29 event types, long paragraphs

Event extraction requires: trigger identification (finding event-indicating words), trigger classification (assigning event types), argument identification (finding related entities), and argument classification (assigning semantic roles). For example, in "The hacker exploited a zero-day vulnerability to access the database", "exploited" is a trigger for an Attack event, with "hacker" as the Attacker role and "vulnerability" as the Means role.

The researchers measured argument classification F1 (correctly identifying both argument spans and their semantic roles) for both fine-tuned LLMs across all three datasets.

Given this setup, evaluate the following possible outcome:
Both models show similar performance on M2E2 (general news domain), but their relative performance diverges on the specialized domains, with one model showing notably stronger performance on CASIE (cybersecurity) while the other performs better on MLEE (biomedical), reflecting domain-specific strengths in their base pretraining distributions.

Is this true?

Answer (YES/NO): NO